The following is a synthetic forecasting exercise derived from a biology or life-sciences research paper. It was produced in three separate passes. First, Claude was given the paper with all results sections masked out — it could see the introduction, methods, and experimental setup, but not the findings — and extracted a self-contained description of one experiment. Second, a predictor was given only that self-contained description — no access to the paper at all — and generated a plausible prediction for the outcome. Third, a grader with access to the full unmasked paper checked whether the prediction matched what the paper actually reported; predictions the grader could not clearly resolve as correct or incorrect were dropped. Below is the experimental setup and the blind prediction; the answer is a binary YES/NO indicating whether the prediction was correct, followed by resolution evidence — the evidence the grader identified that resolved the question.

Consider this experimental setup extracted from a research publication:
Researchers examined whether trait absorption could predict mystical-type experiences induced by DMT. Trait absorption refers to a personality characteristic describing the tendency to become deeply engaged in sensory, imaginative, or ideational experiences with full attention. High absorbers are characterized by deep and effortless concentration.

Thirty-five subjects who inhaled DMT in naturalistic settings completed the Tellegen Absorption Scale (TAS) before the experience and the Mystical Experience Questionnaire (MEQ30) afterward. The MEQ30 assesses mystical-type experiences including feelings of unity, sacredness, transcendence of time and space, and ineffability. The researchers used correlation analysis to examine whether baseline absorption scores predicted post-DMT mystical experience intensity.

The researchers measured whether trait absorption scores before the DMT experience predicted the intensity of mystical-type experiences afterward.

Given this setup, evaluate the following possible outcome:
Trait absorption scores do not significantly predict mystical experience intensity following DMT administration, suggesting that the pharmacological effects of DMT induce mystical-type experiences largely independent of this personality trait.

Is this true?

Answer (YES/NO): NO